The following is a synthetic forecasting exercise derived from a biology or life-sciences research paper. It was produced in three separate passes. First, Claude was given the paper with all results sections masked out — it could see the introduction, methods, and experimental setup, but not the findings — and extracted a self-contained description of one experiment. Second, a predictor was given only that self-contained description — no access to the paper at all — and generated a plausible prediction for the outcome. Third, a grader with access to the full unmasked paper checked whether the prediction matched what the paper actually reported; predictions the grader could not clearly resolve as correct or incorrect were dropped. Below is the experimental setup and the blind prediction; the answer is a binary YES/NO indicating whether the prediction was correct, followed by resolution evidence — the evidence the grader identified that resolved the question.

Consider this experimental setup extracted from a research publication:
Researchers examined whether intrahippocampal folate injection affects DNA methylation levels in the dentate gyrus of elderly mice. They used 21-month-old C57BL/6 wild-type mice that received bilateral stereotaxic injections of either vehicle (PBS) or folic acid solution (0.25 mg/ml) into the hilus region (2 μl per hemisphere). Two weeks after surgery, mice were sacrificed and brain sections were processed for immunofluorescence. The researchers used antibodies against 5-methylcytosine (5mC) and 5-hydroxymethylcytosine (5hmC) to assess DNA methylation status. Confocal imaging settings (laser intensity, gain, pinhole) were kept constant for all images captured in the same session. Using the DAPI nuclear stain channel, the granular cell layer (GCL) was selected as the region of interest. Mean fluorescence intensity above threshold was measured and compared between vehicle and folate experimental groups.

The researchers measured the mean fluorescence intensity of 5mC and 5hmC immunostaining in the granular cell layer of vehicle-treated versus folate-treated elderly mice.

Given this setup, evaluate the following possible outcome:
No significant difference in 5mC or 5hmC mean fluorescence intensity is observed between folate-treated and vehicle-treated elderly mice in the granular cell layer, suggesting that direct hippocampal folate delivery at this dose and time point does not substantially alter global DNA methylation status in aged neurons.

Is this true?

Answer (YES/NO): NO